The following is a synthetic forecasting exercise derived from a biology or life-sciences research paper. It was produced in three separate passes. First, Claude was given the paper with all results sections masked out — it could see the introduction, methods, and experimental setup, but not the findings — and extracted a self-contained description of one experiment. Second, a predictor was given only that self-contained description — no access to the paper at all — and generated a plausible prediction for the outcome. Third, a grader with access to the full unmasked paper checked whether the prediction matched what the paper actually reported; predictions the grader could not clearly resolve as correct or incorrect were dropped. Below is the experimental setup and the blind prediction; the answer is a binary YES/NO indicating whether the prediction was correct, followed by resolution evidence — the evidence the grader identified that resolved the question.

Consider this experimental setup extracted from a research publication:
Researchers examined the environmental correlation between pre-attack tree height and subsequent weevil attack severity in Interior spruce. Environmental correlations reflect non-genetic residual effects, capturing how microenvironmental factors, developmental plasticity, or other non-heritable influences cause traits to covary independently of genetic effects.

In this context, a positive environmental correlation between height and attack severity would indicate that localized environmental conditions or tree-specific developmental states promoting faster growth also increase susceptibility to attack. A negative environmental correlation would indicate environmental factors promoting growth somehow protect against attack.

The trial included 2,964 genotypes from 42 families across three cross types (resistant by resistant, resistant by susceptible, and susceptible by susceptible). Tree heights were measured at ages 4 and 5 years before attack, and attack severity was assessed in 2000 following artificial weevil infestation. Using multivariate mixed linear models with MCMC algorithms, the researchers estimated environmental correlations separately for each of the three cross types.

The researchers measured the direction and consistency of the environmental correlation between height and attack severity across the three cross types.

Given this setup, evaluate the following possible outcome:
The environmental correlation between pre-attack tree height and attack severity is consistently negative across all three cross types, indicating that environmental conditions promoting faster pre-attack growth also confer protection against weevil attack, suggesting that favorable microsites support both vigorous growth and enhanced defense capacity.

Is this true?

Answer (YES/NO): NO